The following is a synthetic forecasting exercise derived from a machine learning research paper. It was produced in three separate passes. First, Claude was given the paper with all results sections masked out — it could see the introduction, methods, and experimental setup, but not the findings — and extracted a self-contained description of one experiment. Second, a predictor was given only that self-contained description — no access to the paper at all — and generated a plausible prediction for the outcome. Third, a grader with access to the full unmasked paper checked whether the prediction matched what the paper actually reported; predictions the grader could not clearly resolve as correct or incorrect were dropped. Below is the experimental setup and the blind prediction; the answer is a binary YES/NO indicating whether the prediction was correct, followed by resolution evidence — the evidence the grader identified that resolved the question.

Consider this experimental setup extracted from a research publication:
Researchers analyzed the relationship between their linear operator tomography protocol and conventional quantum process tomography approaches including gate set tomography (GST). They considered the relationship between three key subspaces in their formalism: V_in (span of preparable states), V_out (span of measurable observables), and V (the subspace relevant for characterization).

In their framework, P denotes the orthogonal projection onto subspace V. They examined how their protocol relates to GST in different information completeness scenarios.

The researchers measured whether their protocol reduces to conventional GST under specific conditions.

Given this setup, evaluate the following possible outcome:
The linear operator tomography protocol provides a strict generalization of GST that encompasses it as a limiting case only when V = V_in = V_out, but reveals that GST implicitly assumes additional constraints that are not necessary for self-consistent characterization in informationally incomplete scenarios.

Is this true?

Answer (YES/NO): NO